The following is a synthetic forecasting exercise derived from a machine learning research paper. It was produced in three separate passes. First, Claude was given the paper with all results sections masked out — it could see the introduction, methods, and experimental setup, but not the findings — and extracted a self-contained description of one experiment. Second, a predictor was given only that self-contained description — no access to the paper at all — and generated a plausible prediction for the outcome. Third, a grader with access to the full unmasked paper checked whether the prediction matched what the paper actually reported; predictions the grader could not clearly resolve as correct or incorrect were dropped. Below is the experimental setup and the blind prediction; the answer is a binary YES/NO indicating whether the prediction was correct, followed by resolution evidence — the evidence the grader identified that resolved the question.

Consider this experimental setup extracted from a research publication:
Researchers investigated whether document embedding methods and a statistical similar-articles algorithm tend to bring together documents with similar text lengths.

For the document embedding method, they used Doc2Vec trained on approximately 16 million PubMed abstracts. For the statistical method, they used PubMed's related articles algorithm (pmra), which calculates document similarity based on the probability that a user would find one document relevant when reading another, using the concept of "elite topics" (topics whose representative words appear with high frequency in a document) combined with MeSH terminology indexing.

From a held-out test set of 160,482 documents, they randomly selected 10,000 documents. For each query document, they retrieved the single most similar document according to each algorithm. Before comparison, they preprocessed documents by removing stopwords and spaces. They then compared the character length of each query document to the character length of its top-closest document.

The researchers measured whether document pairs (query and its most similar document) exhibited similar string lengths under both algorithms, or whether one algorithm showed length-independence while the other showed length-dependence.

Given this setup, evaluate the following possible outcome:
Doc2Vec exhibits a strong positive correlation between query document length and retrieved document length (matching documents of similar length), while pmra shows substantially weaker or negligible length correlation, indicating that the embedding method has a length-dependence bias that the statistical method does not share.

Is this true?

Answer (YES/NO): NO